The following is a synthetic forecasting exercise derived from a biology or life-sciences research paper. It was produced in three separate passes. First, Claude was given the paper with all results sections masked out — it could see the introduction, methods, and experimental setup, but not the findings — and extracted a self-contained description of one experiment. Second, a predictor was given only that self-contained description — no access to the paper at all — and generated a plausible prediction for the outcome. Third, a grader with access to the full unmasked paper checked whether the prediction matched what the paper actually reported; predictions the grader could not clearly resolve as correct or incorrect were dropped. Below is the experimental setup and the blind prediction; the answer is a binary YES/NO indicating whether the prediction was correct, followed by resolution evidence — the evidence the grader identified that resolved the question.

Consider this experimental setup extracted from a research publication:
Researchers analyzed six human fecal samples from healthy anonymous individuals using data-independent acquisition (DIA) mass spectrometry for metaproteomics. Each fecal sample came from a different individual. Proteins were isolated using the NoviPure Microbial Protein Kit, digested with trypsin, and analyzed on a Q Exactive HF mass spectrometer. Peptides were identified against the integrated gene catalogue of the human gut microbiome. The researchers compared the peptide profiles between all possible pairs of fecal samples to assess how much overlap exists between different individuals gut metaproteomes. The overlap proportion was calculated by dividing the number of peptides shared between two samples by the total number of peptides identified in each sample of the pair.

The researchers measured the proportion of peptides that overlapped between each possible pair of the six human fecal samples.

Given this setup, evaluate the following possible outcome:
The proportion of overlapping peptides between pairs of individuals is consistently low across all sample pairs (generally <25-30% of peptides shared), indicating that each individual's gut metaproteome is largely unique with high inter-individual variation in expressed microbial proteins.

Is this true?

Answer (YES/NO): NO